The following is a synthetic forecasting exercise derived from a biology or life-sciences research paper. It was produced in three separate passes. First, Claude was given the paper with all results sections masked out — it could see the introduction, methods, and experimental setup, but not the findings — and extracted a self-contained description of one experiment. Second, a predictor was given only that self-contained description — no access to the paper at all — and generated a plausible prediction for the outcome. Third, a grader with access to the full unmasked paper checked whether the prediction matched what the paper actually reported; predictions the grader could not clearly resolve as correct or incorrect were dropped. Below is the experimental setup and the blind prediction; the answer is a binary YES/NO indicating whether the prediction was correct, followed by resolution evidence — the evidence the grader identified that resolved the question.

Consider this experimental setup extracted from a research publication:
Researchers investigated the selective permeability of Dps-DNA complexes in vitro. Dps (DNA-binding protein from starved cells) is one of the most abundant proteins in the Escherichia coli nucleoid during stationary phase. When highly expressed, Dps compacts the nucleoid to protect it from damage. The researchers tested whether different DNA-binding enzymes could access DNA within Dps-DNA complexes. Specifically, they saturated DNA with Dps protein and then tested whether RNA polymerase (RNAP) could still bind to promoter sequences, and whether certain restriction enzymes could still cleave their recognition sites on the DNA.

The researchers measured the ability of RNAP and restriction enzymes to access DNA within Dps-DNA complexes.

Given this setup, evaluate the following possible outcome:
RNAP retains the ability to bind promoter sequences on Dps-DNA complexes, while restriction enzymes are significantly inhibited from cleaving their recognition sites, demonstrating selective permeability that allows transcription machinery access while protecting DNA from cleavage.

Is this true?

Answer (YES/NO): YES